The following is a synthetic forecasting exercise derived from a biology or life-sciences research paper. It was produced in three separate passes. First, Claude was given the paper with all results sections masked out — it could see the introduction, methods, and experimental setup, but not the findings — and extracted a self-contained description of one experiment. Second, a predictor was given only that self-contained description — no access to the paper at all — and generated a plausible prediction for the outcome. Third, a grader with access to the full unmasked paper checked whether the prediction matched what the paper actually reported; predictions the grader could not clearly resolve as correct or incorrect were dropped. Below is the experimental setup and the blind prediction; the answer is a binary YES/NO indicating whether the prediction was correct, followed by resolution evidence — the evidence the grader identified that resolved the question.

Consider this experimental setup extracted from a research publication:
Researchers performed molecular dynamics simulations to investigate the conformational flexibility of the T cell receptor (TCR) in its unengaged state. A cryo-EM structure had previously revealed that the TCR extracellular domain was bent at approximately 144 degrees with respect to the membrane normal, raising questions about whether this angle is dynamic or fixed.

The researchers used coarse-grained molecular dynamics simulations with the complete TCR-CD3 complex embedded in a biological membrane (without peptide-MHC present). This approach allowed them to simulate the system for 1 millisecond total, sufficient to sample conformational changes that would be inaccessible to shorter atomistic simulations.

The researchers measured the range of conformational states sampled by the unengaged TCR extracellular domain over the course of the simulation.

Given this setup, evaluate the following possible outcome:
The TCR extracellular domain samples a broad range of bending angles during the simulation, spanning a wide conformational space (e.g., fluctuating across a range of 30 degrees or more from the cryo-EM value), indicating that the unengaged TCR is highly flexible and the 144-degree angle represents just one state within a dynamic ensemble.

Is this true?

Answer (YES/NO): YES